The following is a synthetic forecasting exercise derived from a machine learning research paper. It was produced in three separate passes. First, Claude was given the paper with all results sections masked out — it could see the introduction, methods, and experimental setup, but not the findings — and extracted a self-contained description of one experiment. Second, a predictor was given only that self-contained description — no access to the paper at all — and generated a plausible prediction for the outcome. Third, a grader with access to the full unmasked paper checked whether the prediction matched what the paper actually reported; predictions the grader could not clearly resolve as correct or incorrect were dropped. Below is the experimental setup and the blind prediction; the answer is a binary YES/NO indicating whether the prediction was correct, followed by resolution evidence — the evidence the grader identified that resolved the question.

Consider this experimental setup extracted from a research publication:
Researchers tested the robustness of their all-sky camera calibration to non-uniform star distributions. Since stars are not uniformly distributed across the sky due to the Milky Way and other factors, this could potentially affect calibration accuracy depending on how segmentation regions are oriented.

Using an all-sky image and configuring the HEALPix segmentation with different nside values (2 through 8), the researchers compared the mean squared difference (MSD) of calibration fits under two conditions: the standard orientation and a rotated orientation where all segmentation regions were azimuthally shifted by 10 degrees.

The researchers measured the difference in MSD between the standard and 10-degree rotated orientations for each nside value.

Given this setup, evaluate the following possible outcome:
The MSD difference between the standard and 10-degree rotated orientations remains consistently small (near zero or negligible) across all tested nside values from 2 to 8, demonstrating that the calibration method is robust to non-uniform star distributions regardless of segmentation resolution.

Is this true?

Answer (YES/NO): NO